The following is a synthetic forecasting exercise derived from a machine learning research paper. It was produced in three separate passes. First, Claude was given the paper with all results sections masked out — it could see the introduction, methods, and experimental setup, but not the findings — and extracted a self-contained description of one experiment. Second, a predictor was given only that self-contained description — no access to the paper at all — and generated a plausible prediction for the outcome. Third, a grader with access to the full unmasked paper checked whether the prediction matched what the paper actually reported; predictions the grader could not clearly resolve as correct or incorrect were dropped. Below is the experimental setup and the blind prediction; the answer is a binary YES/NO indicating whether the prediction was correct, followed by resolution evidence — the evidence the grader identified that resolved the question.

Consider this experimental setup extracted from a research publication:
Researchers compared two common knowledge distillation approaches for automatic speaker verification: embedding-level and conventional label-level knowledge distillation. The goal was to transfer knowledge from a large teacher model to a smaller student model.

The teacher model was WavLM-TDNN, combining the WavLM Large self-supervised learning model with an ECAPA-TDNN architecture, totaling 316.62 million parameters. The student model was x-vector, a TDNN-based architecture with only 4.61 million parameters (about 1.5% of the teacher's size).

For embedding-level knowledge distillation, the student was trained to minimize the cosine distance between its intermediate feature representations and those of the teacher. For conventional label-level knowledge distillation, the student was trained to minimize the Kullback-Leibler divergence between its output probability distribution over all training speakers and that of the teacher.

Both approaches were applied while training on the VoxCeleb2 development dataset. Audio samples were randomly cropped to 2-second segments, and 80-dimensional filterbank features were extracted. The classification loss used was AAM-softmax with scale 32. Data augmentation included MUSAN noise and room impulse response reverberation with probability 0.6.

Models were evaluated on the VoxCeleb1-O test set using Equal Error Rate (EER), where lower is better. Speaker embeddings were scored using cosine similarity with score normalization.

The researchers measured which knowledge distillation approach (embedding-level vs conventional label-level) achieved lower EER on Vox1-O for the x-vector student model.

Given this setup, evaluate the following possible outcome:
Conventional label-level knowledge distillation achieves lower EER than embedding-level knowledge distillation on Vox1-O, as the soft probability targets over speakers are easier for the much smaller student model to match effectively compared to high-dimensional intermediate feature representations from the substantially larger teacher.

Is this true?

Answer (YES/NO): YES